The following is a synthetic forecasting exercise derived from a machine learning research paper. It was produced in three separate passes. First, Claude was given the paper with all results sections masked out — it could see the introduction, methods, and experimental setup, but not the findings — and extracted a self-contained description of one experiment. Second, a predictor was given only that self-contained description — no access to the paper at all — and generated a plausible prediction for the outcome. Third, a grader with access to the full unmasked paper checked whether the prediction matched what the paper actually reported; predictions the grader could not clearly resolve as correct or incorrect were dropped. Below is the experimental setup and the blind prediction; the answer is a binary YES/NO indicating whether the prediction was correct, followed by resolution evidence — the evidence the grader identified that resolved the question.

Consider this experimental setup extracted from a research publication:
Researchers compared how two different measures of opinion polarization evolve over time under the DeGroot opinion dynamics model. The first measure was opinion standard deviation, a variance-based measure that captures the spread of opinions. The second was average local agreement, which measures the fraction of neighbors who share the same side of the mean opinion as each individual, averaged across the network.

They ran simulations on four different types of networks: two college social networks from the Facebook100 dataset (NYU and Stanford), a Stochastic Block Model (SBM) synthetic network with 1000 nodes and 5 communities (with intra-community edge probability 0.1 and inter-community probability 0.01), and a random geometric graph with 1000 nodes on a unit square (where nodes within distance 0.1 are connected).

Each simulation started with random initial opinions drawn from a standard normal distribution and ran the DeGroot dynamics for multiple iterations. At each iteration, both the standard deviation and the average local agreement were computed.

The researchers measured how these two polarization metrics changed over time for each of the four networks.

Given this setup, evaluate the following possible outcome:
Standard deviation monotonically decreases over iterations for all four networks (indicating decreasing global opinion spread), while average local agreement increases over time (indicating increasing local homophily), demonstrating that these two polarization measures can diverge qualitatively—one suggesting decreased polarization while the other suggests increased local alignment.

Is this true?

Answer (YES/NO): YES